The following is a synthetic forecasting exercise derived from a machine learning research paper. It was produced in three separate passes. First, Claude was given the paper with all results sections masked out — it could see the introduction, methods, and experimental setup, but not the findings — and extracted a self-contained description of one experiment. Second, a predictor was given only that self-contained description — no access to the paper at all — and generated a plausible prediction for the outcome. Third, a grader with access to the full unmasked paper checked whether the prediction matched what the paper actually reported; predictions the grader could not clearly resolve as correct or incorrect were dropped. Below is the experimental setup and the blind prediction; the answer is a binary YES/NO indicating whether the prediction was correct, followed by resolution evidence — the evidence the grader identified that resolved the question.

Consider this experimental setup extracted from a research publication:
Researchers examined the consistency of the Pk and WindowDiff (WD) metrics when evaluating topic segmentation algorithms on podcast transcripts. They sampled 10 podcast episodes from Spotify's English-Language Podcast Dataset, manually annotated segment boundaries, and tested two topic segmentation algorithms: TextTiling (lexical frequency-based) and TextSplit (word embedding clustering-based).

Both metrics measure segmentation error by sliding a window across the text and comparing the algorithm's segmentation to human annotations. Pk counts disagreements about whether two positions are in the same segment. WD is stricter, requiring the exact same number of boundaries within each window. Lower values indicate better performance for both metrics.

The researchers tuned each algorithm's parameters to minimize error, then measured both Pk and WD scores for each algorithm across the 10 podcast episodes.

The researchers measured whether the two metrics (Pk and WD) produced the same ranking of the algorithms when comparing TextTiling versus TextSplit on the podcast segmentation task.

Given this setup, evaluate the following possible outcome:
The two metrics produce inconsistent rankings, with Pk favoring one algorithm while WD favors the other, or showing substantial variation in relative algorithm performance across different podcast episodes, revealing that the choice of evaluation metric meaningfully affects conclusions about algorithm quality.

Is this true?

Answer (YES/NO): NO